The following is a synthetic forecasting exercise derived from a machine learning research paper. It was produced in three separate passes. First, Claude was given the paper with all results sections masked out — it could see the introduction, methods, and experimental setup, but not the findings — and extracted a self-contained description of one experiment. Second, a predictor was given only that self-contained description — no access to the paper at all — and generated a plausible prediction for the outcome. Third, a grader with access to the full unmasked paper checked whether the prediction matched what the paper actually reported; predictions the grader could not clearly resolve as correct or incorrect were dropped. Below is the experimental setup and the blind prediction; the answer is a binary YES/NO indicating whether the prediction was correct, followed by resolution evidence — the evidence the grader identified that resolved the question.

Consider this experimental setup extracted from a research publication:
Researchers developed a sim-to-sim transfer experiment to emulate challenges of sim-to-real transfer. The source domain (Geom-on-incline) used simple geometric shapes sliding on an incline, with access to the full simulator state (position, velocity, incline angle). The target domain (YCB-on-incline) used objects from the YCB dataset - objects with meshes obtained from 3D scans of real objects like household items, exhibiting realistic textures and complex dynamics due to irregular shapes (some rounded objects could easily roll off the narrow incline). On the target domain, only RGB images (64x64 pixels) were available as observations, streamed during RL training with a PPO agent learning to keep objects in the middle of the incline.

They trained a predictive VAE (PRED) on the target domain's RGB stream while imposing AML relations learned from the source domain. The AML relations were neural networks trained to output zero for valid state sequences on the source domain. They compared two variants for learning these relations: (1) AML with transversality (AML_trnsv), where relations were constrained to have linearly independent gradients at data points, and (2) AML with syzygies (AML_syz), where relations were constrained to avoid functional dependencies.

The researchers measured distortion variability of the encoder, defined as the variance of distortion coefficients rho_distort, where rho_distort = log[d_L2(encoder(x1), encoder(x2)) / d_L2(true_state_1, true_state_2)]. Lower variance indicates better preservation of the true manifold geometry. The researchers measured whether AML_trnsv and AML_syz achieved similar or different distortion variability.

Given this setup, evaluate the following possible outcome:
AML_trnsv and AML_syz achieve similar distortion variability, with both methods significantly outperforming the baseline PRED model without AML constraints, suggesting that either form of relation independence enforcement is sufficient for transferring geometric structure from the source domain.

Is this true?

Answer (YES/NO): YES